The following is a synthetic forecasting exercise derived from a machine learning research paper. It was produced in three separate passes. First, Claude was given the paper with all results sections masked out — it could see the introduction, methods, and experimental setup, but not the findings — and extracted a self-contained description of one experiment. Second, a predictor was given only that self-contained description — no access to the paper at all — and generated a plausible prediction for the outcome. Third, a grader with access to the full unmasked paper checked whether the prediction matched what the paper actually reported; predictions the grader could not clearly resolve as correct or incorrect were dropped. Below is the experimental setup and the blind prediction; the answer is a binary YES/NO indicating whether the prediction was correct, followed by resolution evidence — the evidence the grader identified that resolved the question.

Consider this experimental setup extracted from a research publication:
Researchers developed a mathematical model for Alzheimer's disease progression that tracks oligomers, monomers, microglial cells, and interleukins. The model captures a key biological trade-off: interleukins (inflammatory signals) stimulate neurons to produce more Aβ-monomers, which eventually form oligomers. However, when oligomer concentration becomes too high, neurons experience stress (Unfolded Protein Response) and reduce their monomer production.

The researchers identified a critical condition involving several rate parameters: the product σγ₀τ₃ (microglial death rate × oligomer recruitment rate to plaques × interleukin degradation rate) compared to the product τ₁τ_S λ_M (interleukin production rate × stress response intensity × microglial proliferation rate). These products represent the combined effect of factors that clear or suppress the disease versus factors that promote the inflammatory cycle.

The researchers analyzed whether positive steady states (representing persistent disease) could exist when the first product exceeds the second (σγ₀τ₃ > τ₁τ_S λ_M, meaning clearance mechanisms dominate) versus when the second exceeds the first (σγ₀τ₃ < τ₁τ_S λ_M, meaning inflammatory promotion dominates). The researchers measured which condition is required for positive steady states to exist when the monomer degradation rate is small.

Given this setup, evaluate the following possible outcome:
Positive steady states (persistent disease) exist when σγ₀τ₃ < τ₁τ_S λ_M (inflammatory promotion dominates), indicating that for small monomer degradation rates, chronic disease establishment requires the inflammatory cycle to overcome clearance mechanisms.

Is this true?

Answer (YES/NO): YES